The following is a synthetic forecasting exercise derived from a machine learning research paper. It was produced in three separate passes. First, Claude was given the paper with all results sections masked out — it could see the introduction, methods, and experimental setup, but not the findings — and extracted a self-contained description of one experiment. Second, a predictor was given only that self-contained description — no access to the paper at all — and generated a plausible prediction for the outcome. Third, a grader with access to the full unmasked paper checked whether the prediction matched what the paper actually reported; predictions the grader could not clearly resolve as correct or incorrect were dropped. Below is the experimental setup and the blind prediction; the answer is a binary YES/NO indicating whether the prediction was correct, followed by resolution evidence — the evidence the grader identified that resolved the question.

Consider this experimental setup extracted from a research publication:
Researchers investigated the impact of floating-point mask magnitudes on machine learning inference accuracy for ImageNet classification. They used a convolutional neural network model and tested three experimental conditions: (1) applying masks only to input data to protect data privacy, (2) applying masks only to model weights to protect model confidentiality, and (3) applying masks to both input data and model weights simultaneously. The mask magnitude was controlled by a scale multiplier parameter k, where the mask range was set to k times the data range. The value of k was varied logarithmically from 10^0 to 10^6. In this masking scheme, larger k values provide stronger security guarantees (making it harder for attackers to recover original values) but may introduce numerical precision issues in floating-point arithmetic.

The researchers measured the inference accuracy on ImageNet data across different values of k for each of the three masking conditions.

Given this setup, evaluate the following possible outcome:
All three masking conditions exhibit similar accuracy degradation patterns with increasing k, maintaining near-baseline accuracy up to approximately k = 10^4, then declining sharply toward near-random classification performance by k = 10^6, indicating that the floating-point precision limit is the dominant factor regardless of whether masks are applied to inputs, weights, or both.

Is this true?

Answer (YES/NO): NO